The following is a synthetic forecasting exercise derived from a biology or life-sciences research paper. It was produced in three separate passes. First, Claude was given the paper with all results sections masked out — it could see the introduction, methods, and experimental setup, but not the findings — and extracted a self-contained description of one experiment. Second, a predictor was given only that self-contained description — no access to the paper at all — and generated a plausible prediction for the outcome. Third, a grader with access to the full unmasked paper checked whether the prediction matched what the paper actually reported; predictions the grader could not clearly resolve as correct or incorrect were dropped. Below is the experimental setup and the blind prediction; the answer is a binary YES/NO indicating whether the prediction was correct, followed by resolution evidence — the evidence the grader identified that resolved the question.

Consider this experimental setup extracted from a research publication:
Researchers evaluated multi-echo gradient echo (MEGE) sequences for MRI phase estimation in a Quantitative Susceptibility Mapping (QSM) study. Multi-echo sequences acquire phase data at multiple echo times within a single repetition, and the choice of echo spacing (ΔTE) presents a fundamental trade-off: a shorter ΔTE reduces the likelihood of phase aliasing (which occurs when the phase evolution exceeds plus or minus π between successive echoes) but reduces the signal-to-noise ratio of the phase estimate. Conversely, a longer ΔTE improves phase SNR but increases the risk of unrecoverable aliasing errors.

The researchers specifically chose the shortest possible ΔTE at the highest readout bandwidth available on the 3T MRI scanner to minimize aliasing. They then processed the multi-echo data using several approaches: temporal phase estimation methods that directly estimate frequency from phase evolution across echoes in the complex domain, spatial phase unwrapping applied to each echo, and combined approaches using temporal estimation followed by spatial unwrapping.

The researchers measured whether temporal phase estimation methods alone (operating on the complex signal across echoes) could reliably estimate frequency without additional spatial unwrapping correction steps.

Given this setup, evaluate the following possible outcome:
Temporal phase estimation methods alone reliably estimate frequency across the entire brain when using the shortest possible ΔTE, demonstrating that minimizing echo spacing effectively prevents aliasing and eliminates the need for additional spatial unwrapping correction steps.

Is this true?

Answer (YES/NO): NO